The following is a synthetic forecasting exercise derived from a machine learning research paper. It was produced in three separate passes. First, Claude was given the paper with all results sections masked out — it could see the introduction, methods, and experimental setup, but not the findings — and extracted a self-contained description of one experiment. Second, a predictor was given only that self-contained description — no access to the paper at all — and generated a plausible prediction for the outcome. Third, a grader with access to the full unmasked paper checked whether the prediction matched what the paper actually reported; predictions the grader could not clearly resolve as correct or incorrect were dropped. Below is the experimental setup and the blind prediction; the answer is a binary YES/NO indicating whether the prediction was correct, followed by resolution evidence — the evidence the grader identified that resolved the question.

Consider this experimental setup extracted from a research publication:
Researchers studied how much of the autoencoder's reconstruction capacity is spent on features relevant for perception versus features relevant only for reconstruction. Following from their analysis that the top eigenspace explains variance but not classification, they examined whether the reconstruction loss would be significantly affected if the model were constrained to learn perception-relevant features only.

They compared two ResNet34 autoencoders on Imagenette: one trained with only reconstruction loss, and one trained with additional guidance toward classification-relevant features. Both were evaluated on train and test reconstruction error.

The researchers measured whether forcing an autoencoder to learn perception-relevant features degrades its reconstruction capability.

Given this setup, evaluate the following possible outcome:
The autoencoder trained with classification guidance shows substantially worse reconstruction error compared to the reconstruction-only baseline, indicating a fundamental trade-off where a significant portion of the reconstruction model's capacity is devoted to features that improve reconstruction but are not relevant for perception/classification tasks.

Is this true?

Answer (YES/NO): NO